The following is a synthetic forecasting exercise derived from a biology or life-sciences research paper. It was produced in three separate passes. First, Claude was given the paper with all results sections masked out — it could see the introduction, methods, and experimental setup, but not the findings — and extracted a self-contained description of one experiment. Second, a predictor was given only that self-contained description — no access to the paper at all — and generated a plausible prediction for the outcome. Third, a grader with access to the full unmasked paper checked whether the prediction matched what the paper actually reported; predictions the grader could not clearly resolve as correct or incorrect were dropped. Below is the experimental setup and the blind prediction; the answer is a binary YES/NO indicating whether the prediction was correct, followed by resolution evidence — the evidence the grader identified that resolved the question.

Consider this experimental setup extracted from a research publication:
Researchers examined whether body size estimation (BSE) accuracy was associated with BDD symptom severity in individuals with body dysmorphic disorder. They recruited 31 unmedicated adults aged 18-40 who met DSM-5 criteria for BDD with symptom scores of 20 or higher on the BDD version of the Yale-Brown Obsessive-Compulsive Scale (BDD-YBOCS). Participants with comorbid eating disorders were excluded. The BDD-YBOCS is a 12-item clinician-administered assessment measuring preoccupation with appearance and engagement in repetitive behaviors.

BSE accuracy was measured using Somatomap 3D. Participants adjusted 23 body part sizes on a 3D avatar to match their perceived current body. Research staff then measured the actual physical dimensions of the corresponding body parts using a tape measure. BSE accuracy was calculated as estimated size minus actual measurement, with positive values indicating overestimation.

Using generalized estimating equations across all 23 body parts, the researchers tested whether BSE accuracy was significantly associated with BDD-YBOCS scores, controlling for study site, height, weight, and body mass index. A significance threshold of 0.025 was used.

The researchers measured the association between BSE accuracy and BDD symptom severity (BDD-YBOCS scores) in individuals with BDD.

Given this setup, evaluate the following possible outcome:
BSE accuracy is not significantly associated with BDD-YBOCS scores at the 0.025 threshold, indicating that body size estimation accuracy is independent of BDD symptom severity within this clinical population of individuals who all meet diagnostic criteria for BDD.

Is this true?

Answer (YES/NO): YES